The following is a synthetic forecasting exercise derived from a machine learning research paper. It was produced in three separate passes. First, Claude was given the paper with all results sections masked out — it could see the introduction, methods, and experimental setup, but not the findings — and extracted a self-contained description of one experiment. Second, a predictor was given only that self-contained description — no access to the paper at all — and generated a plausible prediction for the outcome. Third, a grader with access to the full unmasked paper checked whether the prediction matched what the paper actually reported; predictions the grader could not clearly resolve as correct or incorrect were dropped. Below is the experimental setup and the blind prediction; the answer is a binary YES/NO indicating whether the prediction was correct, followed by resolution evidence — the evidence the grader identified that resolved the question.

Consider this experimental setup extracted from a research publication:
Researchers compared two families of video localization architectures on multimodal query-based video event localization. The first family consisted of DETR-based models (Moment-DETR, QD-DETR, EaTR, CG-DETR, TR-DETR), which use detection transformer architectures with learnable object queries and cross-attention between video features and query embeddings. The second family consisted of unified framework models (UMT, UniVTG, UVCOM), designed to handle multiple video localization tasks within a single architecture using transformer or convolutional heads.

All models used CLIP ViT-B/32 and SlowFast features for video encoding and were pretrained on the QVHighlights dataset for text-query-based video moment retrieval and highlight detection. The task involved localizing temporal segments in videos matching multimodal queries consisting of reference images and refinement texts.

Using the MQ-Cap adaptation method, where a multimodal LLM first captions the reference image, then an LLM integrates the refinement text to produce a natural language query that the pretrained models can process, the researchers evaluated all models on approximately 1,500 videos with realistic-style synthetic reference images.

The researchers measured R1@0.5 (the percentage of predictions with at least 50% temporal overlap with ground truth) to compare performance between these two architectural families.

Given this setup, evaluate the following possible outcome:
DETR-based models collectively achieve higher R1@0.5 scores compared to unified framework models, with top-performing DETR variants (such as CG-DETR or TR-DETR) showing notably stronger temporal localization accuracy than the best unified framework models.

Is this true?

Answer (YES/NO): YES